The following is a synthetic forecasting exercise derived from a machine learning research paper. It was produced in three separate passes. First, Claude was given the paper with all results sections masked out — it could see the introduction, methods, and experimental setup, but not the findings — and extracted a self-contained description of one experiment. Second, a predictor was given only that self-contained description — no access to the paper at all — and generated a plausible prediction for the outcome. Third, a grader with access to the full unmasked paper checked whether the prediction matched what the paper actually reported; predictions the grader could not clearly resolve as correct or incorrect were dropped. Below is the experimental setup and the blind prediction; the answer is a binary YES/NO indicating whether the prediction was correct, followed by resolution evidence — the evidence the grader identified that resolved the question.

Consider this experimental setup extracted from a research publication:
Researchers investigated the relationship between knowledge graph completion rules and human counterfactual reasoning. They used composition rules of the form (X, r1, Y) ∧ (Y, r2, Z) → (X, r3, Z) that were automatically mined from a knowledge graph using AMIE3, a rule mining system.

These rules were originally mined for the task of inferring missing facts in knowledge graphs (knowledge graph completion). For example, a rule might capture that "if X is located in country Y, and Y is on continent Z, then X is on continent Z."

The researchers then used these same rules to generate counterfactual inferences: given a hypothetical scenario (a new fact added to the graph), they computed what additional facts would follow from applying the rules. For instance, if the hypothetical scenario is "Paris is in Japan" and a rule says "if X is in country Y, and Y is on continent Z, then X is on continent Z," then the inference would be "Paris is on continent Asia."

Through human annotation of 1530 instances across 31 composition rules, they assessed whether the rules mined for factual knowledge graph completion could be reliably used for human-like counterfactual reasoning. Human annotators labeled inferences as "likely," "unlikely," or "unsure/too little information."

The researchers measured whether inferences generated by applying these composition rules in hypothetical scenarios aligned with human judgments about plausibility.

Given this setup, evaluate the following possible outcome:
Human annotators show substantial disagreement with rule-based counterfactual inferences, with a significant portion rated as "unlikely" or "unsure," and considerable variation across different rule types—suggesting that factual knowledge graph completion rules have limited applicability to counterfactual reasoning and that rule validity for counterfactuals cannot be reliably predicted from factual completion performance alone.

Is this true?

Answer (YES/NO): YES